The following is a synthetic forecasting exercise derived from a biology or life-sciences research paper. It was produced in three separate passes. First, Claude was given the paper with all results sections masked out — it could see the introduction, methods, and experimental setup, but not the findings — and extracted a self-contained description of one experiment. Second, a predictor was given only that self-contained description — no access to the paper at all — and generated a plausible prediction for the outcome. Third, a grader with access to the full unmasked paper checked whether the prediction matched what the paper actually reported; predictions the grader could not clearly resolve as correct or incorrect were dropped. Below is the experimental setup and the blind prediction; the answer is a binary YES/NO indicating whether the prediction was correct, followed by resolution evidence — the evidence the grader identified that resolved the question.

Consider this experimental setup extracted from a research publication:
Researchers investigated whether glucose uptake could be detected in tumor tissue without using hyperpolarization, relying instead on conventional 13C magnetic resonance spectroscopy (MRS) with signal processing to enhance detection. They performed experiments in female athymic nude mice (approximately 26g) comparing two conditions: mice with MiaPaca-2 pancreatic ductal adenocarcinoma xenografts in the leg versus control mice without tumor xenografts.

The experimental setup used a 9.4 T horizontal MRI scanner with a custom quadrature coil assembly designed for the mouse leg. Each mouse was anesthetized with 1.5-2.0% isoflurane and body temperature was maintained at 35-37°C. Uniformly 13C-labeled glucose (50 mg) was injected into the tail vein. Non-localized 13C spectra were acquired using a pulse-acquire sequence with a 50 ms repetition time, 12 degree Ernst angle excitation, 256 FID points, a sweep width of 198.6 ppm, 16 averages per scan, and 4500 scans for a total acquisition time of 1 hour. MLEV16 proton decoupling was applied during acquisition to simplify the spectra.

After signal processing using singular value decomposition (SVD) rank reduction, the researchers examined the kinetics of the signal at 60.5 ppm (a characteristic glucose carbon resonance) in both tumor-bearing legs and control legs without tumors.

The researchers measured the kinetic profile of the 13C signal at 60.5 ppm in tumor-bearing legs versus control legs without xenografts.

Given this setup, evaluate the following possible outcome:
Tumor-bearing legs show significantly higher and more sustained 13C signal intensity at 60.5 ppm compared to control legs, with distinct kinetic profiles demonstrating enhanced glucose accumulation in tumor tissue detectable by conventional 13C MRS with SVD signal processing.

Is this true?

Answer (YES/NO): YES